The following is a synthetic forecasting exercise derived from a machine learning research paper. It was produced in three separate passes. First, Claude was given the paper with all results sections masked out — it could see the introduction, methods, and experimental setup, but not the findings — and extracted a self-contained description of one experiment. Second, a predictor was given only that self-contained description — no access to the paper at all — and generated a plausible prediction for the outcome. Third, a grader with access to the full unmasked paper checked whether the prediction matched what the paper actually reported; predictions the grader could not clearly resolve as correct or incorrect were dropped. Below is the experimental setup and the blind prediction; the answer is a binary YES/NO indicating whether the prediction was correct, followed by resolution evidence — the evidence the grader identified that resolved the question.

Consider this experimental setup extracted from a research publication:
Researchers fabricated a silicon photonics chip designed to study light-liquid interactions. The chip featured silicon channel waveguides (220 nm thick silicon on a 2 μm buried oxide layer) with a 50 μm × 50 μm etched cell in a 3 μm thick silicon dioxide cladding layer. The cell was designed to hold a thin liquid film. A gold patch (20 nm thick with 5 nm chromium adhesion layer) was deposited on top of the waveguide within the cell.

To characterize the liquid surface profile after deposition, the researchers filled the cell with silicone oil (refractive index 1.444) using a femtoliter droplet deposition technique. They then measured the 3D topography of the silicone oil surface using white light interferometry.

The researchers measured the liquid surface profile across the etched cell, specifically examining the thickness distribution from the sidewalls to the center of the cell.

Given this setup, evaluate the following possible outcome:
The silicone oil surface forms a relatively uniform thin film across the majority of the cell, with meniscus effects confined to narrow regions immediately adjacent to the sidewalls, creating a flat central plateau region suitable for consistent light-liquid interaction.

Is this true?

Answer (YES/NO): NO